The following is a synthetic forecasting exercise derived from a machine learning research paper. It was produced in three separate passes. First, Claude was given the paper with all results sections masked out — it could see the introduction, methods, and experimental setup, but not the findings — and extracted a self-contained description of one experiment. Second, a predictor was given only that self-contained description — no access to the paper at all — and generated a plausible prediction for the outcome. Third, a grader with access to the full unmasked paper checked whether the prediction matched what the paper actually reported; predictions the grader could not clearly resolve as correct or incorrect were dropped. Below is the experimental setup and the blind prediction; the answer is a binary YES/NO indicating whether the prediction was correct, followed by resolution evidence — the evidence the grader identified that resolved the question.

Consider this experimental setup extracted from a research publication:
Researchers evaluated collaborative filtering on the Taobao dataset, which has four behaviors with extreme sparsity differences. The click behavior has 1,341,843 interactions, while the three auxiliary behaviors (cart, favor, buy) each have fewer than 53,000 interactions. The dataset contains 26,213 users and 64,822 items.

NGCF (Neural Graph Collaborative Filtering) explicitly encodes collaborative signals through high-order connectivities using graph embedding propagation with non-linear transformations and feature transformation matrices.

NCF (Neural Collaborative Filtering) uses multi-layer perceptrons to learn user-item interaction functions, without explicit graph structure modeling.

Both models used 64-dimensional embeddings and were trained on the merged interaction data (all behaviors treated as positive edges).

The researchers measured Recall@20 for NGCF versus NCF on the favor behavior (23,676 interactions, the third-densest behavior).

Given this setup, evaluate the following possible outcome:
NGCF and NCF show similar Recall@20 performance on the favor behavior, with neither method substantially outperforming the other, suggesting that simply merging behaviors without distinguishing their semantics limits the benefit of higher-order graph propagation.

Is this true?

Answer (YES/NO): NO